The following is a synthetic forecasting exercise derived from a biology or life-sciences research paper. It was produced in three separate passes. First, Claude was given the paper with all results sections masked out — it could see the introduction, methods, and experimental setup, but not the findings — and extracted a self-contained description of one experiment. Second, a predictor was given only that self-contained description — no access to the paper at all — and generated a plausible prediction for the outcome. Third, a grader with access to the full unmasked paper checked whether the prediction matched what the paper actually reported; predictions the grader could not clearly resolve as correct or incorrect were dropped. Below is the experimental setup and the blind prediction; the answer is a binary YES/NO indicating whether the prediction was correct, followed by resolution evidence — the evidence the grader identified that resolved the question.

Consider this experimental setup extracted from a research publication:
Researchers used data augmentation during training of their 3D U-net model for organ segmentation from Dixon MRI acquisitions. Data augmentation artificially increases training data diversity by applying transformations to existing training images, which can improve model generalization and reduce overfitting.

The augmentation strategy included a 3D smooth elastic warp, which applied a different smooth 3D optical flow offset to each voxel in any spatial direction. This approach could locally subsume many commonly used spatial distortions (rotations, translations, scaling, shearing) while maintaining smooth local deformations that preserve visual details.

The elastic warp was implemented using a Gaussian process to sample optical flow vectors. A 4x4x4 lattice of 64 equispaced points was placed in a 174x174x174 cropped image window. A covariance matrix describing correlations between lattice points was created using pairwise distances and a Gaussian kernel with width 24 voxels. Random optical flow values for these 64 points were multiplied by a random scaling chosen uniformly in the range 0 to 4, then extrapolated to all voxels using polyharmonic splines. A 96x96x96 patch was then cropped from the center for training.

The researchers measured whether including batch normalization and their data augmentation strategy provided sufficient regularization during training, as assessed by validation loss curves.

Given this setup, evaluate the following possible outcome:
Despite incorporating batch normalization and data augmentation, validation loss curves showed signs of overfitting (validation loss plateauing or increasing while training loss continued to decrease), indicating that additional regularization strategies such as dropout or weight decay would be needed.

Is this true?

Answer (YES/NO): NO